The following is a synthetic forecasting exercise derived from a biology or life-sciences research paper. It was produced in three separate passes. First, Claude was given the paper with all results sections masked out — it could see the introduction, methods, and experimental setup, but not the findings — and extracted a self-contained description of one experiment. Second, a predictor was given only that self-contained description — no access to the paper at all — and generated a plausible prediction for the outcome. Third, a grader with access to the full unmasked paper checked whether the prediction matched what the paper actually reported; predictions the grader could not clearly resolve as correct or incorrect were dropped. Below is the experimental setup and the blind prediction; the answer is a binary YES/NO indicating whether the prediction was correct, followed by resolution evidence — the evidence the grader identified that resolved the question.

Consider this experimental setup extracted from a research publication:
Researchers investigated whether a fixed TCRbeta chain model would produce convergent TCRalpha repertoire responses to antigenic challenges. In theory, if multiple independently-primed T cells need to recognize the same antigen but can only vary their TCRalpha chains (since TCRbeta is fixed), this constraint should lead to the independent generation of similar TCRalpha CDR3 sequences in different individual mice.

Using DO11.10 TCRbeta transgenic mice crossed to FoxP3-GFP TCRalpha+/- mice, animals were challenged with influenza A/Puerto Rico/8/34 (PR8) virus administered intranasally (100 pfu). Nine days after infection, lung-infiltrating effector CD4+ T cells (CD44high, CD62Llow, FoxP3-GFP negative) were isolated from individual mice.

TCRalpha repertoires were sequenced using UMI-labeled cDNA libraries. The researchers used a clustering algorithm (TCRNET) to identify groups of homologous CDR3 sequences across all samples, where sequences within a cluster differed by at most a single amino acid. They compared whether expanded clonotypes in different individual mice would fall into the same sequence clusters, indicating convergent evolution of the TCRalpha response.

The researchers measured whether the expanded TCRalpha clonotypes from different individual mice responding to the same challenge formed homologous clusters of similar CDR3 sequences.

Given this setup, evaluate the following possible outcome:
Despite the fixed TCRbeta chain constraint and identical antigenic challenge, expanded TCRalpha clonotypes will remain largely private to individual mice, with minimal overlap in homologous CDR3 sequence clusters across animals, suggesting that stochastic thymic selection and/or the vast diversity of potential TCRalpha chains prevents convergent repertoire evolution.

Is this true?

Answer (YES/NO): NO